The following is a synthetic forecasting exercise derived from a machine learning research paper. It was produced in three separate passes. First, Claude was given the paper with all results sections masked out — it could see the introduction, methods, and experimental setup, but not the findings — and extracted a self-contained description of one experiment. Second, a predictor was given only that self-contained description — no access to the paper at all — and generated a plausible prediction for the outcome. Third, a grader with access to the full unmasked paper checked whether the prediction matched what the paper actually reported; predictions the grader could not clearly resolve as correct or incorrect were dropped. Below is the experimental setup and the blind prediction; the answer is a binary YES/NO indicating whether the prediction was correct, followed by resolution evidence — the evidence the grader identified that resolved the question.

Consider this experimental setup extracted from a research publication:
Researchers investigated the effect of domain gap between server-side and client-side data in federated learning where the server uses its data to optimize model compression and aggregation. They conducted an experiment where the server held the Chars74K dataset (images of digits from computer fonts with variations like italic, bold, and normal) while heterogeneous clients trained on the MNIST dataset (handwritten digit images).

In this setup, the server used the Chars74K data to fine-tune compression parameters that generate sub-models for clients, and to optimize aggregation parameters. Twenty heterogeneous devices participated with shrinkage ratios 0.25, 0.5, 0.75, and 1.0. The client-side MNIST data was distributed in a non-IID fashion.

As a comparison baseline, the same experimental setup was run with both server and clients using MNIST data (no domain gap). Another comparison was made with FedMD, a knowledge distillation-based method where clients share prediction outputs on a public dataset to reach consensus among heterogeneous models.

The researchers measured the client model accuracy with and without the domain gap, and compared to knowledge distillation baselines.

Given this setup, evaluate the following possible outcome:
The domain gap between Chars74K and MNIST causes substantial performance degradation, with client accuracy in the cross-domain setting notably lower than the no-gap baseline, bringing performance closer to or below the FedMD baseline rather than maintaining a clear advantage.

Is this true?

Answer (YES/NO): YES